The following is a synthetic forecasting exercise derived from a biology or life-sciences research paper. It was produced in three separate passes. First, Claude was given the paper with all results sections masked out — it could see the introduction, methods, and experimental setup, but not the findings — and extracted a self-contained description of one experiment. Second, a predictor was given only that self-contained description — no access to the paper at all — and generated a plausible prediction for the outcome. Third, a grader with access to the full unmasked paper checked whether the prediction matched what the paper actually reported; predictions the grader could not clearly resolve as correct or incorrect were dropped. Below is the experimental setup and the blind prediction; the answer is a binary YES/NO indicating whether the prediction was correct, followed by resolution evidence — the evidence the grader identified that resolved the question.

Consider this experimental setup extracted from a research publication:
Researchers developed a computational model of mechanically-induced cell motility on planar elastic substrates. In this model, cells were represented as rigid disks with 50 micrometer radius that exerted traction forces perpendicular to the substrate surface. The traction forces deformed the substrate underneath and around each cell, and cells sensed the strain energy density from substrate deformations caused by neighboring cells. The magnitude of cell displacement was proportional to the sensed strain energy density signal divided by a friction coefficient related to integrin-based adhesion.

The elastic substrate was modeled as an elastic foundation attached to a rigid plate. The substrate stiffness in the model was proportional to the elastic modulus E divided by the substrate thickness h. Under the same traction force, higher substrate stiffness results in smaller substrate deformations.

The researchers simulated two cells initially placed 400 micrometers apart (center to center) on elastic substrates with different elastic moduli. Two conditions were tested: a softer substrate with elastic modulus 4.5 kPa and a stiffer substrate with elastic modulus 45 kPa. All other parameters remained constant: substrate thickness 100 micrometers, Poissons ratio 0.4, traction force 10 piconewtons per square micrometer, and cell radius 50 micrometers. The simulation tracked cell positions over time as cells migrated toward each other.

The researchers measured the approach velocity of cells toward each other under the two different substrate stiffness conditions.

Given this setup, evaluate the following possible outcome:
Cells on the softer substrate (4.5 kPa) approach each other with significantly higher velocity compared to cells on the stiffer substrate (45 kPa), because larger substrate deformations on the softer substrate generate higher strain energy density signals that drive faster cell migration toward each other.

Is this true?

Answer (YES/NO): YES